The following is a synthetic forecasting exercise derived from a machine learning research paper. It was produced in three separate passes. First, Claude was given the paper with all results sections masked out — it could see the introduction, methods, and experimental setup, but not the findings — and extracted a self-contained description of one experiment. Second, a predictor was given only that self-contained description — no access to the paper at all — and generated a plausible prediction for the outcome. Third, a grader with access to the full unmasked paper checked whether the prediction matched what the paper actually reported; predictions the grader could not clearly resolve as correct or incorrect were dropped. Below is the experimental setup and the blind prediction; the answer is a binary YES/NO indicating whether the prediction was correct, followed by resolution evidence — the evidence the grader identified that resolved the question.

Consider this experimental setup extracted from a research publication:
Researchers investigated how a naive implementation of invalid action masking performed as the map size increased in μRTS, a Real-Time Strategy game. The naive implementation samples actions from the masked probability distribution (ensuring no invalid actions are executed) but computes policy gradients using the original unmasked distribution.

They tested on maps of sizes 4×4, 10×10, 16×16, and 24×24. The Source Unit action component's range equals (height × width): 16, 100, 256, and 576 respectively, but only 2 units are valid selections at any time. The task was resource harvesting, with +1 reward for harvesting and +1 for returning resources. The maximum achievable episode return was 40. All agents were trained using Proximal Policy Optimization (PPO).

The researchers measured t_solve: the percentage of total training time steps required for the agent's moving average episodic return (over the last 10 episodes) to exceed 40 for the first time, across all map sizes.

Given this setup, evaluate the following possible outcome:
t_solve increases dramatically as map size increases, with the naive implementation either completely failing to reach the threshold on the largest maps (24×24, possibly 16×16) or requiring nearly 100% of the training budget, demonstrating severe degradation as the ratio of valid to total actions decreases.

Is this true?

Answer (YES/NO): NO